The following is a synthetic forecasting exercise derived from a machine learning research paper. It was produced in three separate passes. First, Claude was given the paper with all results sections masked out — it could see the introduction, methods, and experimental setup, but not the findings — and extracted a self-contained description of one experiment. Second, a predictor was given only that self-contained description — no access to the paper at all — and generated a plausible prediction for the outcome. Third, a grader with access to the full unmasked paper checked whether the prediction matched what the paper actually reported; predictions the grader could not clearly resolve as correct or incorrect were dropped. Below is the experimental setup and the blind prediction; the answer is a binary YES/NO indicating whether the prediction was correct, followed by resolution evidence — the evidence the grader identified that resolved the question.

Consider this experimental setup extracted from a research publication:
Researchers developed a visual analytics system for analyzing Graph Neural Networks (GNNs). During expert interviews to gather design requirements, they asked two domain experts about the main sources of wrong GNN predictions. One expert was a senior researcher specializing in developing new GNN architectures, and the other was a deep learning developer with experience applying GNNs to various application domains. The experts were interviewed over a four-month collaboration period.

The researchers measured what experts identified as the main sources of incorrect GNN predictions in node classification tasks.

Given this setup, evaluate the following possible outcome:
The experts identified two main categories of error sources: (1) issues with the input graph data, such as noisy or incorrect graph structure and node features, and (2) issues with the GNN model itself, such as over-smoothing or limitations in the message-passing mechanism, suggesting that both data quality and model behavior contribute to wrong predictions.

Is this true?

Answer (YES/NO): NO